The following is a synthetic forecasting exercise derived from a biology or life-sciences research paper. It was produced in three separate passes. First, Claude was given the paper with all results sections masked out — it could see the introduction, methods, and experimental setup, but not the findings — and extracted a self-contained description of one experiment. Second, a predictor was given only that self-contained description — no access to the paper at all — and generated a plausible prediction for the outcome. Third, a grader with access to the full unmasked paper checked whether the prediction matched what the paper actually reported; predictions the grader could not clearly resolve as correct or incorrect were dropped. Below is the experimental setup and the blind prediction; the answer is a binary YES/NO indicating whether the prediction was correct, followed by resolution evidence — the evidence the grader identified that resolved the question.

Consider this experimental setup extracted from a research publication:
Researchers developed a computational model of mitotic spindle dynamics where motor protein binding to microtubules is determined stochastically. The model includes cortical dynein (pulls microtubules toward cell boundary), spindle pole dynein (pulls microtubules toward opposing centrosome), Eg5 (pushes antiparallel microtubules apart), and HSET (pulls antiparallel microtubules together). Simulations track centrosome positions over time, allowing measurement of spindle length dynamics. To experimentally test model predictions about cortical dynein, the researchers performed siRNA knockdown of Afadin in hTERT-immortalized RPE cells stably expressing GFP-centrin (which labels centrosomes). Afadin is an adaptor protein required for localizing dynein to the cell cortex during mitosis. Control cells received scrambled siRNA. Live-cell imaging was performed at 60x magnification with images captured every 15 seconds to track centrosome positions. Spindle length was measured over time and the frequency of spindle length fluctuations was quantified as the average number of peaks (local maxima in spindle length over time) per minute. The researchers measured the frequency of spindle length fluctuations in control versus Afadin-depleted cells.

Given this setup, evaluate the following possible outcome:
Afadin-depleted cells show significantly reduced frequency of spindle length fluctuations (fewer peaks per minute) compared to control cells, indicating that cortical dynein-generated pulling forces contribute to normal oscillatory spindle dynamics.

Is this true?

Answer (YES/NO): YES